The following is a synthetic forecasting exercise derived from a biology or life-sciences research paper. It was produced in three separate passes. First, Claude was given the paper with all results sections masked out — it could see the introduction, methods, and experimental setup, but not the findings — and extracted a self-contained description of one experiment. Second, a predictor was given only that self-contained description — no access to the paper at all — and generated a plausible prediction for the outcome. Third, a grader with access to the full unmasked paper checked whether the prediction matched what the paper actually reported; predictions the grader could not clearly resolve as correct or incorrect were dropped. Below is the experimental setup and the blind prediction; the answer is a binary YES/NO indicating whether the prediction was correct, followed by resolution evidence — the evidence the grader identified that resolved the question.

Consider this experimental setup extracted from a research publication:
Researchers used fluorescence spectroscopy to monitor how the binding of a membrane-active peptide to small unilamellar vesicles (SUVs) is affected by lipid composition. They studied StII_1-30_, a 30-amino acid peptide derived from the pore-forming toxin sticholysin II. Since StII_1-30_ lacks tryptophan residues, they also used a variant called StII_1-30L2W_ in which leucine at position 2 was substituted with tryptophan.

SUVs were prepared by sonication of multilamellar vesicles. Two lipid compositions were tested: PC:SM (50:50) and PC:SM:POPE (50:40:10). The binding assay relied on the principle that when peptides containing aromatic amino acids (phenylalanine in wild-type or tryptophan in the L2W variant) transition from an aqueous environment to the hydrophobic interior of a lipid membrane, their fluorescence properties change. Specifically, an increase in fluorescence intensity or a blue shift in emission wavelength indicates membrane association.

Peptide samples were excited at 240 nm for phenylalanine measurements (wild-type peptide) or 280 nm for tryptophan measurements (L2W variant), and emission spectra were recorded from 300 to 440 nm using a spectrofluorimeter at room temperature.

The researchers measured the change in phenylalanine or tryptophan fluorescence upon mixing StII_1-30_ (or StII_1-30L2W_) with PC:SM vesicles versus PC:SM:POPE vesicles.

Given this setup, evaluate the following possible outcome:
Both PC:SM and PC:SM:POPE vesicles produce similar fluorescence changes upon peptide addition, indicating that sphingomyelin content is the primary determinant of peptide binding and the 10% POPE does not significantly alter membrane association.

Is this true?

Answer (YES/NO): NO